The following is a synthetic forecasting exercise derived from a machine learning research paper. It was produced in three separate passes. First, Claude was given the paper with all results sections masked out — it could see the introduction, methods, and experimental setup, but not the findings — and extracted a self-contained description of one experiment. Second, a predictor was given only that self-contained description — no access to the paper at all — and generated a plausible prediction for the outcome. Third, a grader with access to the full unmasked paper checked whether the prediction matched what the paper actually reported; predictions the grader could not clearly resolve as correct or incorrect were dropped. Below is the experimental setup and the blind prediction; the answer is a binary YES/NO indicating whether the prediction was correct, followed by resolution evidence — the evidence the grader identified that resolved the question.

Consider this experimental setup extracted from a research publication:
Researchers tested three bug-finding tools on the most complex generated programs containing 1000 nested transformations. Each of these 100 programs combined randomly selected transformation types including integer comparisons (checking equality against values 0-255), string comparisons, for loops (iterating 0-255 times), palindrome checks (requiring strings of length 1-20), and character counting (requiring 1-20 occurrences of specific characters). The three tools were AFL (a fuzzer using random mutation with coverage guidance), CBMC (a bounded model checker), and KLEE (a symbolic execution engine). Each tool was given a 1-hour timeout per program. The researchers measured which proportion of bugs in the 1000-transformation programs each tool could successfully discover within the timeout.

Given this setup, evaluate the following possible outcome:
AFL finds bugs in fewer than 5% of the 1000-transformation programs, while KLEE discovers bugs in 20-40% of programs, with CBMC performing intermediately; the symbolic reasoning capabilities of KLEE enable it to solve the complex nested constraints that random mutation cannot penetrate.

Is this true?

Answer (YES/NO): NO